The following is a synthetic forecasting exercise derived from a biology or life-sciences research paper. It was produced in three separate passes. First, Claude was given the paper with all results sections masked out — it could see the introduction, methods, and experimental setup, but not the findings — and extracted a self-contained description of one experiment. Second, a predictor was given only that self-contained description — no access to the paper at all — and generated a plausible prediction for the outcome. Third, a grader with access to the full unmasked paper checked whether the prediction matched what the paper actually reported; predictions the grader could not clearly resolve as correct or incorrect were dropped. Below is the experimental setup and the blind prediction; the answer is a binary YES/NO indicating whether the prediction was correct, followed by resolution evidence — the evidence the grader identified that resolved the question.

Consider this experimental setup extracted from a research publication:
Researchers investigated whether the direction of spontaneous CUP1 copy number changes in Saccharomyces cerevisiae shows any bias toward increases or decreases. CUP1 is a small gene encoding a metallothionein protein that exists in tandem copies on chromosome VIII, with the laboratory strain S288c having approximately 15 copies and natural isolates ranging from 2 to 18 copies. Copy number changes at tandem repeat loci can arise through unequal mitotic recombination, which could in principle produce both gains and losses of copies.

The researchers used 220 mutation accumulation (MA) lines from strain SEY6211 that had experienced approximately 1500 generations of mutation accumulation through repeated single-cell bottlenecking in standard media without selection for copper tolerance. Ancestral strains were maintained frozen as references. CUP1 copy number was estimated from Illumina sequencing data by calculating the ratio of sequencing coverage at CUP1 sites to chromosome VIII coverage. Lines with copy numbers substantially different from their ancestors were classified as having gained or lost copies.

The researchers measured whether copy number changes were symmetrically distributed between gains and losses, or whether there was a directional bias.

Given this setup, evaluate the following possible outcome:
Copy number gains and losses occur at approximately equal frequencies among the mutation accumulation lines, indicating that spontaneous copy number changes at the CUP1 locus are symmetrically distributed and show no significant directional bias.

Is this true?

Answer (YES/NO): NO